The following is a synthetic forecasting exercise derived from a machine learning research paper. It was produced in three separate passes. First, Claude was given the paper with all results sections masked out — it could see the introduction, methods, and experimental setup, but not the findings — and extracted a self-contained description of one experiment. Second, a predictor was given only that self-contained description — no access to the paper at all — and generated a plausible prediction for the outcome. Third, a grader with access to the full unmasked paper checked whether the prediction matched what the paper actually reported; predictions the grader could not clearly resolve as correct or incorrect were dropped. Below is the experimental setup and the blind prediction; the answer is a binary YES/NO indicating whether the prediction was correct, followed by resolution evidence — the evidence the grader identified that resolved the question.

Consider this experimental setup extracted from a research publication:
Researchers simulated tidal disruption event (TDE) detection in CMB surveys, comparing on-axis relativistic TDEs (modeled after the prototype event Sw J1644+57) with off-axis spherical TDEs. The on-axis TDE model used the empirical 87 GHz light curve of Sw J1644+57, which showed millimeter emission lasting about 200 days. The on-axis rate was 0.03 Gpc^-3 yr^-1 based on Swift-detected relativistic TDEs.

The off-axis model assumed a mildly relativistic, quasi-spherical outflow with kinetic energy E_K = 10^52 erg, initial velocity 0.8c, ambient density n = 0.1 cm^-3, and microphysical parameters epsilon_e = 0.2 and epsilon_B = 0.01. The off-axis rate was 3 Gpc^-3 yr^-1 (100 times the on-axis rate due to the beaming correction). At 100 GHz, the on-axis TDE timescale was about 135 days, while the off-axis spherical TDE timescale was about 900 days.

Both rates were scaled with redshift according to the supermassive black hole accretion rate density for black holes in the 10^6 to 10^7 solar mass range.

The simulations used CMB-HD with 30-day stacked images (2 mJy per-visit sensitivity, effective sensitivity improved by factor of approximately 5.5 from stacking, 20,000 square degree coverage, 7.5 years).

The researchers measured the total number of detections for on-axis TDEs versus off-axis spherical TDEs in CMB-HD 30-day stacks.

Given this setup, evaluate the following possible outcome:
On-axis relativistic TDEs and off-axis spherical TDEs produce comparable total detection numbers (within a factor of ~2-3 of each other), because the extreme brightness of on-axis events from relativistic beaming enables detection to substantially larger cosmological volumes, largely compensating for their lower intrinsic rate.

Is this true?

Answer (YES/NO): NO